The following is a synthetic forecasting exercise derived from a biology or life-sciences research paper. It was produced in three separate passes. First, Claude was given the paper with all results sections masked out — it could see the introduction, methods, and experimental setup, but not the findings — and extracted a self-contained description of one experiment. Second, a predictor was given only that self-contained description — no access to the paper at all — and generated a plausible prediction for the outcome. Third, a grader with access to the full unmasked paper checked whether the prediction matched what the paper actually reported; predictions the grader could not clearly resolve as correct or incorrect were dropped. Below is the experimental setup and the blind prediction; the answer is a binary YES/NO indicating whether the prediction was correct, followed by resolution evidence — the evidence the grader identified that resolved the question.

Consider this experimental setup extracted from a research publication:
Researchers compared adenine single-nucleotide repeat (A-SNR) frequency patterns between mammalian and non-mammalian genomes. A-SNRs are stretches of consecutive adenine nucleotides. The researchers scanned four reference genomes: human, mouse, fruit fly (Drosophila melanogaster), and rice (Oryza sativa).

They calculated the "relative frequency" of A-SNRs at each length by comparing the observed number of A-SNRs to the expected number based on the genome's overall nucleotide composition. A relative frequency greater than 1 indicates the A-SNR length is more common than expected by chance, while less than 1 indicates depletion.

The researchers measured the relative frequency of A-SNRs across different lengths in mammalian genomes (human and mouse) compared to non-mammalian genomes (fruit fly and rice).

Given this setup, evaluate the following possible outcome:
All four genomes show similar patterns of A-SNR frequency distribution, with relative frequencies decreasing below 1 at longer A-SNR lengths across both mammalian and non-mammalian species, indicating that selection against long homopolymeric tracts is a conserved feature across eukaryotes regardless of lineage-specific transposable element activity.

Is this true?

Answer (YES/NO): NO